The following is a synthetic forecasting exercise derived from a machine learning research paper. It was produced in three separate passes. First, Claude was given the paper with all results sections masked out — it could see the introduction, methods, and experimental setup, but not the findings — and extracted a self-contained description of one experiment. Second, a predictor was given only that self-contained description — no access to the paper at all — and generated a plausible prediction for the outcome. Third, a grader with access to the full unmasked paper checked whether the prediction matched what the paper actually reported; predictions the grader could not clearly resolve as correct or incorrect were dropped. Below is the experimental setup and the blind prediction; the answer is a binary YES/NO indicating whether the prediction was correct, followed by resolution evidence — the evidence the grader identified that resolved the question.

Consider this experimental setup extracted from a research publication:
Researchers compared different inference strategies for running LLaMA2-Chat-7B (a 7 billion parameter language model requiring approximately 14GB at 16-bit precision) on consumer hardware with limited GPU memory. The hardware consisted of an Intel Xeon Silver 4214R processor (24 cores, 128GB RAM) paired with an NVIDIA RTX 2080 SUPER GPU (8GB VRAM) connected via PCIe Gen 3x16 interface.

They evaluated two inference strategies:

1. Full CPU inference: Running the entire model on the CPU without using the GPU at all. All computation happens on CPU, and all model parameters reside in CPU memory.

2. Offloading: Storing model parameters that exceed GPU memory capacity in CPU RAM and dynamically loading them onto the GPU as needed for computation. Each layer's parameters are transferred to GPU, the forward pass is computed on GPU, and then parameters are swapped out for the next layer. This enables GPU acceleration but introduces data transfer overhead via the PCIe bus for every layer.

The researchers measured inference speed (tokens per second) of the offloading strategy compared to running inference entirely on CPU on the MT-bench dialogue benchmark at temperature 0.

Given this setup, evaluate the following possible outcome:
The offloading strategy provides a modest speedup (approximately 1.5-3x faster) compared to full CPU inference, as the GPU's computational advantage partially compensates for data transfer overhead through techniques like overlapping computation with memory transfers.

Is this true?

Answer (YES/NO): NO